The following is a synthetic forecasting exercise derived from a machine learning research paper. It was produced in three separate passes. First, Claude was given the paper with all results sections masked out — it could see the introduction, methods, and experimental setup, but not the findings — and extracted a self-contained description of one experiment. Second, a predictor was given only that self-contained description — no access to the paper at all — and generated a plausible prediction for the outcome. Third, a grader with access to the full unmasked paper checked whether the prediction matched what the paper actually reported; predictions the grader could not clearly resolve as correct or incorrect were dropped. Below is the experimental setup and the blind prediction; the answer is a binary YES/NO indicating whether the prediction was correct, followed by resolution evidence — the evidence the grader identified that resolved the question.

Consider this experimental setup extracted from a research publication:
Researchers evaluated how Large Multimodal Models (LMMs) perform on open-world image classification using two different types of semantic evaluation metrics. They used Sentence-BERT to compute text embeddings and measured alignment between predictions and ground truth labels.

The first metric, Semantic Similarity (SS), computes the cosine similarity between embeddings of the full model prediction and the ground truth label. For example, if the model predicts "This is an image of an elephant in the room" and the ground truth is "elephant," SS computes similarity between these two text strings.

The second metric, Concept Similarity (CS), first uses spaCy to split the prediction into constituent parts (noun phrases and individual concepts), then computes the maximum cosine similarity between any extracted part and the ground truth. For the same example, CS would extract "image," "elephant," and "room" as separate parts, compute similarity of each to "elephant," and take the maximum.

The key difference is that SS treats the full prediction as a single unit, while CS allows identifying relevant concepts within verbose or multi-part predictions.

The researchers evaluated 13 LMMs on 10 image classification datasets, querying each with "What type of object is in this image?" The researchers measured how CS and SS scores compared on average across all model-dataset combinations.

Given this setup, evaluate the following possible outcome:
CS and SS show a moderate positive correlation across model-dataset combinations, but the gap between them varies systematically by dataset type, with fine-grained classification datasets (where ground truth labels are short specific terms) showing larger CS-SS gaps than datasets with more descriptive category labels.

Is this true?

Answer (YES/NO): NO